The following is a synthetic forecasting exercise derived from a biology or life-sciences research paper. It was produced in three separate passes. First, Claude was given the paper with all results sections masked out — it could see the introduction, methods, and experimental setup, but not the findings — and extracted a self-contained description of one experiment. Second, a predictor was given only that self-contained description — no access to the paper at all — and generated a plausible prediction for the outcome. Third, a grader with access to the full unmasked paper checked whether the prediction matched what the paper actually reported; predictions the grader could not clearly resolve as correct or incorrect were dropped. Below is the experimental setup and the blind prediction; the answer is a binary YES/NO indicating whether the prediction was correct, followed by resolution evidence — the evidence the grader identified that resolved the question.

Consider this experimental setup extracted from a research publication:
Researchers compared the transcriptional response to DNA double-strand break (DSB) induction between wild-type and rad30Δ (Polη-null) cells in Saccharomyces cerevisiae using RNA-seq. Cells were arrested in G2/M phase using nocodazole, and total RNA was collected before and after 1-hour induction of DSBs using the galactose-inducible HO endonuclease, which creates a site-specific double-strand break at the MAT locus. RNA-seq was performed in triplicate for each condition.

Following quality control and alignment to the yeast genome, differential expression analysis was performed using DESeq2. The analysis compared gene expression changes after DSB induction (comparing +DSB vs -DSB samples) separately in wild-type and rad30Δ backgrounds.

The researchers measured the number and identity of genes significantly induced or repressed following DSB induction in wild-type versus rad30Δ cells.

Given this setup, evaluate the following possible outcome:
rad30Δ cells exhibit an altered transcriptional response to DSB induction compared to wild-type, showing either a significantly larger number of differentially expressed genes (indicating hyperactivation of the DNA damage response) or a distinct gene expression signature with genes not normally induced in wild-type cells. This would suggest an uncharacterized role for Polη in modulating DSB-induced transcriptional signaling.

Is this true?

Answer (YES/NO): NO